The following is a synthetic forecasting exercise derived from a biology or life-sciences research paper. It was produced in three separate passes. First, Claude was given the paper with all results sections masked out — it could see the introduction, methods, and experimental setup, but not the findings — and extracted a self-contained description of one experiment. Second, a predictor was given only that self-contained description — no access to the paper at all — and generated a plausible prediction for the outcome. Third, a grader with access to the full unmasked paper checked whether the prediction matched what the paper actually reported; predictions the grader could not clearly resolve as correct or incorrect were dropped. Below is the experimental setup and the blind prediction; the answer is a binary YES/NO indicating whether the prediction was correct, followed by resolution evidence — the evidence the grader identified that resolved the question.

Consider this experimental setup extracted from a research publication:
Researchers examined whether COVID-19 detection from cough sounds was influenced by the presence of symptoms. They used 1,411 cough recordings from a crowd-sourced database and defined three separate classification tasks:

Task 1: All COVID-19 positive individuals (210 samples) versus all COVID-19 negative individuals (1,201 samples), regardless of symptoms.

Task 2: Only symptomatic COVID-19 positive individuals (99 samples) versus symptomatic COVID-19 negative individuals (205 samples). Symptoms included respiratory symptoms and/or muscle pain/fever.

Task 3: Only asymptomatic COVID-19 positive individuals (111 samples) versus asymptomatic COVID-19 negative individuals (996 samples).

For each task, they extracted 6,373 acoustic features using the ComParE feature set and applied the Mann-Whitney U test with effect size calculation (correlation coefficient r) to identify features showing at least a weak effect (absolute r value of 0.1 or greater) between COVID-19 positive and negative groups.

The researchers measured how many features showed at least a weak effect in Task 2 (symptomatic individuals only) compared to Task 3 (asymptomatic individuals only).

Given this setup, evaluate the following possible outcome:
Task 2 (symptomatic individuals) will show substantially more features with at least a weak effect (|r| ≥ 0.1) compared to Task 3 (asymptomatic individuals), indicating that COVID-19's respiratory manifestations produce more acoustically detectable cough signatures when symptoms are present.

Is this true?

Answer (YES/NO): YES